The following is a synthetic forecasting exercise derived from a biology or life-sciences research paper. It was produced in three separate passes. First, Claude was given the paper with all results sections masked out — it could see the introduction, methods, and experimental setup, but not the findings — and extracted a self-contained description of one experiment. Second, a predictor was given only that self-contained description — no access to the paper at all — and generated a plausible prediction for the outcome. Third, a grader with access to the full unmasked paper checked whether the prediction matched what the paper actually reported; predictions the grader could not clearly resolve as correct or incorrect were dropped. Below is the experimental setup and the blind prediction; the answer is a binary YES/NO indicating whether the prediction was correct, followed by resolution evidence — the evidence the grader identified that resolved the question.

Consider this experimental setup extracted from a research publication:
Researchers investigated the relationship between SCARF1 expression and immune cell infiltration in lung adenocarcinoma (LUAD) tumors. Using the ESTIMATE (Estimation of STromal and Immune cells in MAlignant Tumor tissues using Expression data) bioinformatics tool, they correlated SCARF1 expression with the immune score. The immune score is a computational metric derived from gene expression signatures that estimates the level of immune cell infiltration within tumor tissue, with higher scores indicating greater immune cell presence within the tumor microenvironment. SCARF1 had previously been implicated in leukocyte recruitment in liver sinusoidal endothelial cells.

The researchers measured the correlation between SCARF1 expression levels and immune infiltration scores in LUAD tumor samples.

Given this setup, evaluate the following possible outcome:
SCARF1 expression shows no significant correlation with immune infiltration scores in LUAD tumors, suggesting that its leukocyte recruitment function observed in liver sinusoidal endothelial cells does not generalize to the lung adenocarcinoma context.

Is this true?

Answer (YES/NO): NO